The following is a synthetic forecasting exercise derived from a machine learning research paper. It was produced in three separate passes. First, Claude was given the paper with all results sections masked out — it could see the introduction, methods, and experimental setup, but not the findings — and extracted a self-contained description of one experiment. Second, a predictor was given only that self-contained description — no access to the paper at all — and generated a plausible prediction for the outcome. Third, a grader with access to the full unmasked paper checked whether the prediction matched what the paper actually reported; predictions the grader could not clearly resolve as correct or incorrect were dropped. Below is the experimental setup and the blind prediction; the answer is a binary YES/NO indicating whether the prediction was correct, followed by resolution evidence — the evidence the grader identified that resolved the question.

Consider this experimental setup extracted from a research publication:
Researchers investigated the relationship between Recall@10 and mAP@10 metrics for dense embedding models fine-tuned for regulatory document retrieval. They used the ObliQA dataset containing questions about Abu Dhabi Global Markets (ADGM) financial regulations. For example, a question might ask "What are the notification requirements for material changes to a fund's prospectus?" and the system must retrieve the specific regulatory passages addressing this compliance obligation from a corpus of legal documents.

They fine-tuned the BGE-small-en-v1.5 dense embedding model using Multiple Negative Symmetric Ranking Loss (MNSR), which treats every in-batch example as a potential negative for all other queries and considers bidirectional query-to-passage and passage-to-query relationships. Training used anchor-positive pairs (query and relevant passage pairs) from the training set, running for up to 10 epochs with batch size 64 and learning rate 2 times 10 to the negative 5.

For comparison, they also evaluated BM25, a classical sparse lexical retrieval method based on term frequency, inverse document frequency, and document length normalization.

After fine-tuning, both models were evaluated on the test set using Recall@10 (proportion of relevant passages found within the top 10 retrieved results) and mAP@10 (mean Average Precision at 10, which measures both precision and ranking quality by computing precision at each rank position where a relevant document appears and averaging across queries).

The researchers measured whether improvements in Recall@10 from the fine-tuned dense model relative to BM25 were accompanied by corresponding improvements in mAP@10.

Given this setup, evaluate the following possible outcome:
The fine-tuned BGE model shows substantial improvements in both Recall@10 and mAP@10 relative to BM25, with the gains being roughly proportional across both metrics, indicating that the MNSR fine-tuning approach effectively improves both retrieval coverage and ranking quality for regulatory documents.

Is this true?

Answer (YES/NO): NO